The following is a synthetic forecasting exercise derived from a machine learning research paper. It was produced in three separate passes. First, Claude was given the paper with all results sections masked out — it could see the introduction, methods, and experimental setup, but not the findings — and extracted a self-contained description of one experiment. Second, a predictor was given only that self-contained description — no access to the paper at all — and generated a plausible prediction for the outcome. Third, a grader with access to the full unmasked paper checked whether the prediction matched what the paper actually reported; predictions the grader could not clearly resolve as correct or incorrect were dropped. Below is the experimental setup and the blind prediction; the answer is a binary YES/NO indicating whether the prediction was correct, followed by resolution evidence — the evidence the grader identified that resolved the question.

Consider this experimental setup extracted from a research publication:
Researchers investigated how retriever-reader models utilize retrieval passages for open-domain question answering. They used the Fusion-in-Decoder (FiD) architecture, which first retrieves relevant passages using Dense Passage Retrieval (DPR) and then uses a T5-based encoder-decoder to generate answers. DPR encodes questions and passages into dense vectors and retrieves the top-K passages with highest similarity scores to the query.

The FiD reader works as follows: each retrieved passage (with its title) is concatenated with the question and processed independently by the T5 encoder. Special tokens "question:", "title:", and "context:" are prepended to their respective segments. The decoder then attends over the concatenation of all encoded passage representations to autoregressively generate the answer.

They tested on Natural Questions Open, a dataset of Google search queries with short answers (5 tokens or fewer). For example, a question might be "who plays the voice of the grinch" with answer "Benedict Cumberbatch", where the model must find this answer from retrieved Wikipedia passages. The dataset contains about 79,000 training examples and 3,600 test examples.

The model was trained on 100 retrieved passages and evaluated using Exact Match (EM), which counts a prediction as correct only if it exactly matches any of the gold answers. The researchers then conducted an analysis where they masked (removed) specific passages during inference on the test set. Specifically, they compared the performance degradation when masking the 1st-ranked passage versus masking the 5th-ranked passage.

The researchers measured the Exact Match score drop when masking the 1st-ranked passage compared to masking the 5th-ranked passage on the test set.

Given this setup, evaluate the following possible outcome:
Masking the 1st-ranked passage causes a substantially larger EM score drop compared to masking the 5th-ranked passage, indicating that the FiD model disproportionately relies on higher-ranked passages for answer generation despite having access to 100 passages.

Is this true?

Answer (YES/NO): YES